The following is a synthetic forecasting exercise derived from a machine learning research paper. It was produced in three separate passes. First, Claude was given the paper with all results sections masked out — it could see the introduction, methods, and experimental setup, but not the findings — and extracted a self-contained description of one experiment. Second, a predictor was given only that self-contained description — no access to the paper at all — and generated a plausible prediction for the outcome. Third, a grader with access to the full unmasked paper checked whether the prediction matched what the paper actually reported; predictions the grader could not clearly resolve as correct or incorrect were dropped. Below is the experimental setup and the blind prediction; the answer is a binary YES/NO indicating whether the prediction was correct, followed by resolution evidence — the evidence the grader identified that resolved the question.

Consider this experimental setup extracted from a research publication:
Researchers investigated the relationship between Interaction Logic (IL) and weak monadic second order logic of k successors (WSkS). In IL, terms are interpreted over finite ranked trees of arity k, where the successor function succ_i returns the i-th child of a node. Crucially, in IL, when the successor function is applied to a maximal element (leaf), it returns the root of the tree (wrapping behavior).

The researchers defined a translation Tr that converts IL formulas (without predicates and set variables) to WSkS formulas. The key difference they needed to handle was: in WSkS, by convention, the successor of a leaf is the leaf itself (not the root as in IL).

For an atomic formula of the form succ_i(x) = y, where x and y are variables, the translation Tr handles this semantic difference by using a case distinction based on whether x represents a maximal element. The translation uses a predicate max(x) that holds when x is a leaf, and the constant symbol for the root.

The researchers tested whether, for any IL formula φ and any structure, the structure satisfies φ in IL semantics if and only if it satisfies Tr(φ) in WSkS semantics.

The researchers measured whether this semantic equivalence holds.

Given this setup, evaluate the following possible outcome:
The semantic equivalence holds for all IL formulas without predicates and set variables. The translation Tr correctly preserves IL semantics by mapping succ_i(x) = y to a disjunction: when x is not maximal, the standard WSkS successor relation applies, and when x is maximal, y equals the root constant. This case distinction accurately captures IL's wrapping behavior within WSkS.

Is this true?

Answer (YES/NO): YES